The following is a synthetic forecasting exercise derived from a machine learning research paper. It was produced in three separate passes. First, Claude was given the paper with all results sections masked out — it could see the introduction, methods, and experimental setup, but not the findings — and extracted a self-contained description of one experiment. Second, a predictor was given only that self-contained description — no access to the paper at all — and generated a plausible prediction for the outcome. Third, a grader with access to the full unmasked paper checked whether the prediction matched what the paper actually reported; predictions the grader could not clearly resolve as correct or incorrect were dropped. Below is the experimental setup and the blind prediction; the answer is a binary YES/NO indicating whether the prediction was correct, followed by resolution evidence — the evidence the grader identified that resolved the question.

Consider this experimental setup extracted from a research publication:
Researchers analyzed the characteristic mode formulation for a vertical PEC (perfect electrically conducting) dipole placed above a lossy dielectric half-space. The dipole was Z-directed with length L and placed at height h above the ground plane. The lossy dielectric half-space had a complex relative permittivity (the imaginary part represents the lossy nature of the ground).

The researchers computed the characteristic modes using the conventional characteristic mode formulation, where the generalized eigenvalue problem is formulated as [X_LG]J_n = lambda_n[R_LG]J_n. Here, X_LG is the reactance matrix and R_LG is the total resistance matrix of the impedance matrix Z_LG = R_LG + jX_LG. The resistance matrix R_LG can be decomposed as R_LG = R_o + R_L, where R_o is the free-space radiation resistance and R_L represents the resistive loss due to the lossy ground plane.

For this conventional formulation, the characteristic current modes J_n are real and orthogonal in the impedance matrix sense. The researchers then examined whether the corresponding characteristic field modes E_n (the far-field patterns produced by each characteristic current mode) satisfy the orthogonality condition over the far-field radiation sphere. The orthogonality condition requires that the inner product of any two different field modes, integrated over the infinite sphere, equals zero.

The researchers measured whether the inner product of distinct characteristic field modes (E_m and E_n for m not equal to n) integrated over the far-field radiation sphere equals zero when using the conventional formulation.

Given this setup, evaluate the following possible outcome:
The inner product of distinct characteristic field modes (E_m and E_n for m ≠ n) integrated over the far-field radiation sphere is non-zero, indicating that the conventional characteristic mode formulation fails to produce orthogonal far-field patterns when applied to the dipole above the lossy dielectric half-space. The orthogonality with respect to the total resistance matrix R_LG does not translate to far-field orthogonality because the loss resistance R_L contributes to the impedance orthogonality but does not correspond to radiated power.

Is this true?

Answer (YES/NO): YES